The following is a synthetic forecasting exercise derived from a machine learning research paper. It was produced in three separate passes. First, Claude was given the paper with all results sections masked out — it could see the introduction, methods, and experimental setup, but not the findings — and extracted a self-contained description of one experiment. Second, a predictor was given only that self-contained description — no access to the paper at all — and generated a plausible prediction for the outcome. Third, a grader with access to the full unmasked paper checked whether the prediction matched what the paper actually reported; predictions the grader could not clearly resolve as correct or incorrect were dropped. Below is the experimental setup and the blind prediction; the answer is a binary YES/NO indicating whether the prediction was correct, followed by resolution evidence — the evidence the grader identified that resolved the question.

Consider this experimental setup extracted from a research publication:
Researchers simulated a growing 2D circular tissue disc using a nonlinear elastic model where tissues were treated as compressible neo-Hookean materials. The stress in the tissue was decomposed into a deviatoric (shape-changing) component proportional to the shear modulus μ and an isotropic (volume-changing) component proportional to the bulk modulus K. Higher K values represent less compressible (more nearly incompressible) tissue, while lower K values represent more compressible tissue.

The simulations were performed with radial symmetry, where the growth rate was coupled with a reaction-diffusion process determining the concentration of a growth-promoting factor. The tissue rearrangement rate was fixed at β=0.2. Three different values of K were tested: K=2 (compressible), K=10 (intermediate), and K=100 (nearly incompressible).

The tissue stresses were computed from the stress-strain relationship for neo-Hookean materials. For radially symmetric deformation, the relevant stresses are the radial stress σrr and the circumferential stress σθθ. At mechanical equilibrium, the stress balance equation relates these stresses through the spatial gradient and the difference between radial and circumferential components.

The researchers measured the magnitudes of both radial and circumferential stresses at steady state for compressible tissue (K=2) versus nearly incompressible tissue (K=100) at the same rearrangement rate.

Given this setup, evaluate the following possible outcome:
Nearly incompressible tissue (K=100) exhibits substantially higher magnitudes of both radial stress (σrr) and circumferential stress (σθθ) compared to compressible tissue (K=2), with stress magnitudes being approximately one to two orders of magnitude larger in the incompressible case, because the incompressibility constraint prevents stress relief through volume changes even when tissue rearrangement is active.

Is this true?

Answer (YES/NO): NO